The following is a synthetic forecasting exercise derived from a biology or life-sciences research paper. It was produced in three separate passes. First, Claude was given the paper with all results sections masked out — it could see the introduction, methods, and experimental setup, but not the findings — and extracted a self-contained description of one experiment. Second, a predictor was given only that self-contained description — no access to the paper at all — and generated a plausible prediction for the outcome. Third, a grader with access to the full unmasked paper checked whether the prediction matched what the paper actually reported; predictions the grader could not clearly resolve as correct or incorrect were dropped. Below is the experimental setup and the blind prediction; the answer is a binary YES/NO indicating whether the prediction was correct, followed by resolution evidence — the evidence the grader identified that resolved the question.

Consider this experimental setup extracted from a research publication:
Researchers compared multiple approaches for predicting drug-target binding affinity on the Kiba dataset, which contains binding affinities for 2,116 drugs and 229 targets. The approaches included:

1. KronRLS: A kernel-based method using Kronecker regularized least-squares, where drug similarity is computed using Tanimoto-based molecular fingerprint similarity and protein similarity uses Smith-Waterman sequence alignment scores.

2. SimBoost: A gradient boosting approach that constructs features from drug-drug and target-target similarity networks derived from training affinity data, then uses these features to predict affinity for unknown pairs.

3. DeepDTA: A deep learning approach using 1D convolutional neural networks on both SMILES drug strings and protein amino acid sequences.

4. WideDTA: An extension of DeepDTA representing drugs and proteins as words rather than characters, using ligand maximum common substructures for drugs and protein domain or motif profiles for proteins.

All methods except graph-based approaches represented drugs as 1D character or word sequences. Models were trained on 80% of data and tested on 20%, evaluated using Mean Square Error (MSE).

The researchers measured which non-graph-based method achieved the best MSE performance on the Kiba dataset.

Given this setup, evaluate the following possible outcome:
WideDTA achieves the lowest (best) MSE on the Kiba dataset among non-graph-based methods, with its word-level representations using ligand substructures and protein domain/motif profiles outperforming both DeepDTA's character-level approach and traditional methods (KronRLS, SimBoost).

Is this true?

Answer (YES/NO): YES